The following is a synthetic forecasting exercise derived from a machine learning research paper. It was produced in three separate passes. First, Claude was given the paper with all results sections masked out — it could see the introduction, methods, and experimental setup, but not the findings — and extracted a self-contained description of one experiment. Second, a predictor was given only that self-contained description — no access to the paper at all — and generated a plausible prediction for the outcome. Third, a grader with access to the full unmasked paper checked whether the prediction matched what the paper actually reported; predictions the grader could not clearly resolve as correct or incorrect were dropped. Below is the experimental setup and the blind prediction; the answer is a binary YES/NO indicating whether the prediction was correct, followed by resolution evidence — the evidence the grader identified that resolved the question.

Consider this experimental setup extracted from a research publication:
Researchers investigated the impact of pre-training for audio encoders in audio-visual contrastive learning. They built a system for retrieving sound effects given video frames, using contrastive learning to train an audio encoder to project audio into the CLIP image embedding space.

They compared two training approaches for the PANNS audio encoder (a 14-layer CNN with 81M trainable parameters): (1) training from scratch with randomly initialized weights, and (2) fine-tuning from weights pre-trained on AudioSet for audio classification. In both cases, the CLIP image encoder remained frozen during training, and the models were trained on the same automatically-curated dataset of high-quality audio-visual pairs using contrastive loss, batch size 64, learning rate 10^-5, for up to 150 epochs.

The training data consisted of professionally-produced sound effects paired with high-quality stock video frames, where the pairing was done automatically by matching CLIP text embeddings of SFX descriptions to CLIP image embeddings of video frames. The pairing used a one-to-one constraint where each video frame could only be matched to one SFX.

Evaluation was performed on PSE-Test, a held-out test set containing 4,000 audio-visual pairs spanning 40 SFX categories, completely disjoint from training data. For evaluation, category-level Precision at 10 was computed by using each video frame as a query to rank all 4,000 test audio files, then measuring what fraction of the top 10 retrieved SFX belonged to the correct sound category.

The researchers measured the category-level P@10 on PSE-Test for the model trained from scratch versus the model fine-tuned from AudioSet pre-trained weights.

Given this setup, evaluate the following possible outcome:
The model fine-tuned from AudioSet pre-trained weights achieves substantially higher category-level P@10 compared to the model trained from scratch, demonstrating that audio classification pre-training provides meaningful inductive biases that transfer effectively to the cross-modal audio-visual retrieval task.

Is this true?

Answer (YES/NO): YES